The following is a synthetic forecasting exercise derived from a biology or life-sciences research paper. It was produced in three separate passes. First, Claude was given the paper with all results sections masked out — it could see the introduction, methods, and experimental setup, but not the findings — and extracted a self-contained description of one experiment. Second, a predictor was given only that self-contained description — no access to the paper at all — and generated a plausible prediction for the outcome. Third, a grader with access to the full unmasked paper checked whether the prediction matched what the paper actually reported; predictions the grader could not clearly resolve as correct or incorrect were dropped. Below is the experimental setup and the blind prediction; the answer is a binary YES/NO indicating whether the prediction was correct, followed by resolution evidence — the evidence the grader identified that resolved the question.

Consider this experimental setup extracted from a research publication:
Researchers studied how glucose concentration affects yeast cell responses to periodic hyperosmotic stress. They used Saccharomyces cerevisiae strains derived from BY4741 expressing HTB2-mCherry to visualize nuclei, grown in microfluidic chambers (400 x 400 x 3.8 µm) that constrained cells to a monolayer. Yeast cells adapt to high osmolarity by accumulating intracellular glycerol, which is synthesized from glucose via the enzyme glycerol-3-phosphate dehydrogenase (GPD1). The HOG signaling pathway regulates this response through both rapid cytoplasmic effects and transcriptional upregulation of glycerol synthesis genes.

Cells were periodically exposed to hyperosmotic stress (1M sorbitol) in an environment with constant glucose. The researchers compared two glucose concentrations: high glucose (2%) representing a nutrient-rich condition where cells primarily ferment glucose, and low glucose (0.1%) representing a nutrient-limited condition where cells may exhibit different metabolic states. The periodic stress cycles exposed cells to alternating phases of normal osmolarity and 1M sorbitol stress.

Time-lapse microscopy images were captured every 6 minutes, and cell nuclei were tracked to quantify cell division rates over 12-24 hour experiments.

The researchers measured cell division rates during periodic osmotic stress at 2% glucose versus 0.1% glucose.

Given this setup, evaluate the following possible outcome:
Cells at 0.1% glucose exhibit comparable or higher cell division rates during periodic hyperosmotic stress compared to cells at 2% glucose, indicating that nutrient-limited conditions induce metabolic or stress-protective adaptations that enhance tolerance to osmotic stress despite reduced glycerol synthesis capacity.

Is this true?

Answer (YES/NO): NO